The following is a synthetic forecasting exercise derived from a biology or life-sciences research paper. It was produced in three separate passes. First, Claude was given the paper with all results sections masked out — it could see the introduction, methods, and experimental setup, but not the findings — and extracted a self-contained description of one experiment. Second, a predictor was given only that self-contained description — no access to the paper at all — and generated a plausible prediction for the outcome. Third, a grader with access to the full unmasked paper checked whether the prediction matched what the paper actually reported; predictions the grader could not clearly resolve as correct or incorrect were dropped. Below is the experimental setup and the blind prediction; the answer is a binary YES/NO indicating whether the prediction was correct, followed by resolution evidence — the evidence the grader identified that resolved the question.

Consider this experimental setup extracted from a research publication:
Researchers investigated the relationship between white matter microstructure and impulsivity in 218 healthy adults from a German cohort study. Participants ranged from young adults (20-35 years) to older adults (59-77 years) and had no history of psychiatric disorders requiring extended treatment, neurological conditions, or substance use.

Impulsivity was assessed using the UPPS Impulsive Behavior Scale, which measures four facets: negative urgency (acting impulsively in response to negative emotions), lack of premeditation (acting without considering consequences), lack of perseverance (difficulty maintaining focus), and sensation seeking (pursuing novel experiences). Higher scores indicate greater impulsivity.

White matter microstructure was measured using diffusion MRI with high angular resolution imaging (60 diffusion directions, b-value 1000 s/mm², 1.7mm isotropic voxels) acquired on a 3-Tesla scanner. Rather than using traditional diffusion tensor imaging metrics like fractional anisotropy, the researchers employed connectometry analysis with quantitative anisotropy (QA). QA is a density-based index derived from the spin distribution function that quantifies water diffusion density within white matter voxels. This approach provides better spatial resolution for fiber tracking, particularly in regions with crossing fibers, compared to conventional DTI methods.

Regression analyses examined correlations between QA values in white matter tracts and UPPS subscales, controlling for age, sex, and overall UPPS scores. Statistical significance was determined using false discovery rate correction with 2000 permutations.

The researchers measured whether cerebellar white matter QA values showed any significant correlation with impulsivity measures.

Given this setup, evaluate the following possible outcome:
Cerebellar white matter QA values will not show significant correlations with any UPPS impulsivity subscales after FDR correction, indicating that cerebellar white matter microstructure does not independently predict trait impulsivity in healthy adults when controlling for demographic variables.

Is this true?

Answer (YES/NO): NO